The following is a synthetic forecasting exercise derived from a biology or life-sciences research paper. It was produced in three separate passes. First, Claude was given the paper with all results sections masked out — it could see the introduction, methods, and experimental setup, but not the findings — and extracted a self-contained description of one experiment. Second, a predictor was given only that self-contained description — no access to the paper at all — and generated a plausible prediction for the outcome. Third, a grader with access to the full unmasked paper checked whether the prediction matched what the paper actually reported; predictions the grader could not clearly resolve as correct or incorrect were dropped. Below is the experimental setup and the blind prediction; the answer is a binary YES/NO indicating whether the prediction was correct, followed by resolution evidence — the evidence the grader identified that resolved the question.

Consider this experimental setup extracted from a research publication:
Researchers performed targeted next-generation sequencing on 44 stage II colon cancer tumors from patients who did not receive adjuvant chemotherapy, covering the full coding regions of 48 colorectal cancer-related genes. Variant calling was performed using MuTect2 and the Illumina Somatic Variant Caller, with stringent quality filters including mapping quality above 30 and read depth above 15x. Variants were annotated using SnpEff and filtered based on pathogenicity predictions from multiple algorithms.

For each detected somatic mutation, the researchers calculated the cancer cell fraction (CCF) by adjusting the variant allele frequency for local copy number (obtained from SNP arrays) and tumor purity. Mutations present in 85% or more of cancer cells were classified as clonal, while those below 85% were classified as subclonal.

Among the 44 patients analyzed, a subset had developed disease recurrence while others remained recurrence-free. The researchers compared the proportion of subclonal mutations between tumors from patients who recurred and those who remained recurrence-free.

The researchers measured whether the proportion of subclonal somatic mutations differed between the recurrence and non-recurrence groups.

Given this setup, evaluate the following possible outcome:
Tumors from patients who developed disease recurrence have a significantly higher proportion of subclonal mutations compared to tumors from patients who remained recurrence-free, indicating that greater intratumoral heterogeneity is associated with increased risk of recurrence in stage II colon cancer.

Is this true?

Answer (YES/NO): NO